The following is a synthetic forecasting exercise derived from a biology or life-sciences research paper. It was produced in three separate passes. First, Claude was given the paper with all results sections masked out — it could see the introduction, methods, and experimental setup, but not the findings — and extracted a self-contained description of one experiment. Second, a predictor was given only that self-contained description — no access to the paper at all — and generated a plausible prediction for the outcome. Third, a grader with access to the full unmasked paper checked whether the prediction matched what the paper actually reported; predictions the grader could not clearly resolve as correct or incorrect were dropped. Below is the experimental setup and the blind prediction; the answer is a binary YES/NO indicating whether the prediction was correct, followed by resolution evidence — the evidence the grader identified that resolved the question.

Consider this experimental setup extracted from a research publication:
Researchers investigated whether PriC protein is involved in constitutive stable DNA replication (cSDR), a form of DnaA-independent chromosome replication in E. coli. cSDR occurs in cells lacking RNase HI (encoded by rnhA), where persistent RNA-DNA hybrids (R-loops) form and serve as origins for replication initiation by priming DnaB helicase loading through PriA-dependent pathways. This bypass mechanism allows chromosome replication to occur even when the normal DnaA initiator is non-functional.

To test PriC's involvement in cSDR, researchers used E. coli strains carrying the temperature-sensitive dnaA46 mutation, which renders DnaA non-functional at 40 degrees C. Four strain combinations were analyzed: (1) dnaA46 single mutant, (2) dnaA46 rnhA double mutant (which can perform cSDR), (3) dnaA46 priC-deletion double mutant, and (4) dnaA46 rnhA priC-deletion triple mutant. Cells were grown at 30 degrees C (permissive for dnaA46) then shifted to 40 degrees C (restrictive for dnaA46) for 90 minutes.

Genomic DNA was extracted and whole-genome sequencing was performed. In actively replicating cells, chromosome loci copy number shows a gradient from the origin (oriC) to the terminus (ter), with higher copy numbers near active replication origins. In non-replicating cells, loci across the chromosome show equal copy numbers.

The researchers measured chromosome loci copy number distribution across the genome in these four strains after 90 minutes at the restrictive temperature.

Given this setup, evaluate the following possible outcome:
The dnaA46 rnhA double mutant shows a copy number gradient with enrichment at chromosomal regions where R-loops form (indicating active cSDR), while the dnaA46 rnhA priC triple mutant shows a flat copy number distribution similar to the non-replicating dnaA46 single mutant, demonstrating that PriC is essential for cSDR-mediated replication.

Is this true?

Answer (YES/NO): NO